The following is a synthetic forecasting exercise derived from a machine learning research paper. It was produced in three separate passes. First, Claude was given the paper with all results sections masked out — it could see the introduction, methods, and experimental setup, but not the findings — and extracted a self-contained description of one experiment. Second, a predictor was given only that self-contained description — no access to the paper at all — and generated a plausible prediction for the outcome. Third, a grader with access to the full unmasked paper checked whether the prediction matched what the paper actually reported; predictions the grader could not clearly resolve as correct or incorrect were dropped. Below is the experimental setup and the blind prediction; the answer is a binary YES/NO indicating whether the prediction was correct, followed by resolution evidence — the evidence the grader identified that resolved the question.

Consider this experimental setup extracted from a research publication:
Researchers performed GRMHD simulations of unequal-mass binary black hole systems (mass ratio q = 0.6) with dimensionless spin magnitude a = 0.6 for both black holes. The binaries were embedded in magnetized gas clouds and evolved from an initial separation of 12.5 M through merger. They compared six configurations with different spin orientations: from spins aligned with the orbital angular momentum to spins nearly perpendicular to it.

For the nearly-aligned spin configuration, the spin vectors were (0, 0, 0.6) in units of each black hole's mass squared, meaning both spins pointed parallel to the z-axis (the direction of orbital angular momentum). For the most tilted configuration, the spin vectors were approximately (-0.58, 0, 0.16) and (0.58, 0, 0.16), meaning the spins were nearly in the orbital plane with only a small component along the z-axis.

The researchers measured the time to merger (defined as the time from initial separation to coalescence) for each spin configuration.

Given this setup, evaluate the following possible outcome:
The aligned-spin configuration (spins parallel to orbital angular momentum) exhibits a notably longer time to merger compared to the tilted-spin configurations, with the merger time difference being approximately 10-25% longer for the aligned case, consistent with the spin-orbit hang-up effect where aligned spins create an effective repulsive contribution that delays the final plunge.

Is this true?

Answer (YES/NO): NO